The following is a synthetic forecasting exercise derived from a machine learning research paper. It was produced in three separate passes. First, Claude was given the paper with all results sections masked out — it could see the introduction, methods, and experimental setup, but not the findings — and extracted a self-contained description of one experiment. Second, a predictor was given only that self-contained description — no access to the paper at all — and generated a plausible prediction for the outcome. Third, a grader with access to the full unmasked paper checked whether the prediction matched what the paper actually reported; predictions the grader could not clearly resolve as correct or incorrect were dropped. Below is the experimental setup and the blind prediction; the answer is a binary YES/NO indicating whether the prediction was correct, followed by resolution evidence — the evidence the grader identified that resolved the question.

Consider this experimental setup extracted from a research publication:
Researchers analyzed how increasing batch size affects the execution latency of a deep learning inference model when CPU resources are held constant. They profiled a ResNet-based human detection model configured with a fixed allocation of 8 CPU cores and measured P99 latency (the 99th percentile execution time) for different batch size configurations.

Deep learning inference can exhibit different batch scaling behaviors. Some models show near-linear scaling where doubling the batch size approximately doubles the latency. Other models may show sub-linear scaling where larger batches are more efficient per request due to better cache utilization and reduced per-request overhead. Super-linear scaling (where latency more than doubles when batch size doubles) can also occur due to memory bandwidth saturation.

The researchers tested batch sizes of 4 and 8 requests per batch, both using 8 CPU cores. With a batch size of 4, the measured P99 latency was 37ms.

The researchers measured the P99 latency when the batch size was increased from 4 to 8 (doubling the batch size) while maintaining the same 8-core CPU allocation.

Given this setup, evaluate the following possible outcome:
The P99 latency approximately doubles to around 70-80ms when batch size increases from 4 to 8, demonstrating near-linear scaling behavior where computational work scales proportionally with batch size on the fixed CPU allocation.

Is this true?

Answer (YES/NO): NO